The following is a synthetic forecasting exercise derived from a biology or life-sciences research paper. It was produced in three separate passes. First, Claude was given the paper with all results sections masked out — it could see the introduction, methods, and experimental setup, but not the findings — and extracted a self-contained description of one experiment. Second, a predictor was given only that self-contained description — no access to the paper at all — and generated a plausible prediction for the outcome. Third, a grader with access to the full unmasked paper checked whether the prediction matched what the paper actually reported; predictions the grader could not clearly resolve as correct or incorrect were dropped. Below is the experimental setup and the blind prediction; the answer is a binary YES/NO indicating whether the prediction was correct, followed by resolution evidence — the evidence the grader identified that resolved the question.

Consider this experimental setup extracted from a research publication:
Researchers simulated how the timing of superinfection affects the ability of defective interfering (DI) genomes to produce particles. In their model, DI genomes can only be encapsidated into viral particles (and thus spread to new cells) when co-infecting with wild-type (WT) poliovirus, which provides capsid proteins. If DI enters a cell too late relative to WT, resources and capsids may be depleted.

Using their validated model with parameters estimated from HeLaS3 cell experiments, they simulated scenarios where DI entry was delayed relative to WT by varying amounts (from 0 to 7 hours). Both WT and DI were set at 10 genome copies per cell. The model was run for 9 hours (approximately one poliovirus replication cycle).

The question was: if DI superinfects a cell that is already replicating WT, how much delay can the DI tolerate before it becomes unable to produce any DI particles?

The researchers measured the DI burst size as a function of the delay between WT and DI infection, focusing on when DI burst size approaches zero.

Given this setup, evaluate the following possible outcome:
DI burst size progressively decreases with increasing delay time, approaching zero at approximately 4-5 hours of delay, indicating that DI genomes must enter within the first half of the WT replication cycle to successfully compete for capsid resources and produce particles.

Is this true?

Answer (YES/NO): YES